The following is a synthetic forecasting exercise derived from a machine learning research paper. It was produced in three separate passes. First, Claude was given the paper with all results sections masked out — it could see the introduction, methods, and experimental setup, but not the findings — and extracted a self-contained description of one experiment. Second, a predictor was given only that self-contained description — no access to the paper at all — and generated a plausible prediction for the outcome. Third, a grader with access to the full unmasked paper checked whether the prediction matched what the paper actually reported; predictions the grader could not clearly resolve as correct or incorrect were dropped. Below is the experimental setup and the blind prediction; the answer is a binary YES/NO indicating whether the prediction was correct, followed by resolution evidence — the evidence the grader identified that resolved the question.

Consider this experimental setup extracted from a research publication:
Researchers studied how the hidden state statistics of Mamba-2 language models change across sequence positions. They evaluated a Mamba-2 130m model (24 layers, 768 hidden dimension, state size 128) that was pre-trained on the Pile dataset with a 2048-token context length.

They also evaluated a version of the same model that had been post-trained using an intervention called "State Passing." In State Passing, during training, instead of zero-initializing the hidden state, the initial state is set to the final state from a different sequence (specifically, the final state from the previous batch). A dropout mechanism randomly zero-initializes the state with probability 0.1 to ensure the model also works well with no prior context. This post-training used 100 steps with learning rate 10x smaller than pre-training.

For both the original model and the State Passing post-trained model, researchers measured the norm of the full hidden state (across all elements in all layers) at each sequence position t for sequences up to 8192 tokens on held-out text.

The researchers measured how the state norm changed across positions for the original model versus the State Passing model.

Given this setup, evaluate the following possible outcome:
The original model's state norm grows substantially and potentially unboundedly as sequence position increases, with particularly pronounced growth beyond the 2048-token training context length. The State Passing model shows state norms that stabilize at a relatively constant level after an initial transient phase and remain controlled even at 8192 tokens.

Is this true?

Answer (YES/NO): YES